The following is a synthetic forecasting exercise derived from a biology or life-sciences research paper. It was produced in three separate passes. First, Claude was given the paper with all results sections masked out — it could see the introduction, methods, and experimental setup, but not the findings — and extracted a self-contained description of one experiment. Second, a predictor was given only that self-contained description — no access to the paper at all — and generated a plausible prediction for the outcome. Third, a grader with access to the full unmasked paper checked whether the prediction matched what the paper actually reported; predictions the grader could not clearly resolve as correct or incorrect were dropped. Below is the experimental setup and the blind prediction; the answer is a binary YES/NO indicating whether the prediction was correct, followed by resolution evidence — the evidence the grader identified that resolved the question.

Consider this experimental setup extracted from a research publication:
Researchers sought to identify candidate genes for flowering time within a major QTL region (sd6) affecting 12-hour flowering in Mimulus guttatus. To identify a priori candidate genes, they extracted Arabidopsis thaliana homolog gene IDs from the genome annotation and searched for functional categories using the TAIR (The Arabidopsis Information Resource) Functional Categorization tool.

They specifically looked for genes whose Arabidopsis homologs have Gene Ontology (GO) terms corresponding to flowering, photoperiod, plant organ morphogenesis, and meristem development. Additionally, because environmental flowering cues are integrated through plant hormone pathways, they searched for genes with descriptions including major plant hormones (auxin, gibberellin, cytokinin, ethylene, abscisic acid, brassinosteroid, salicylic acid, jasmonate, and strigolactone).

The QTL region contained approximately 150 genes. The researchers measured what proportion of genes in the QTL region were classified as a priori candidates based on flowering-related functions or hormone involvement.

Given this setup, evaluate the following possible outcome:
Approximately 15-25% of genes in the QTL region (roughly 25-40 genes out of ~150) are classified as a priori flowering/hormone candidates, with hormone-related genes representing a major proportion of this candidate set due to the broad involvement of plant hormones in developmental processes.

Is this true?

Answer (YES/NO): NO